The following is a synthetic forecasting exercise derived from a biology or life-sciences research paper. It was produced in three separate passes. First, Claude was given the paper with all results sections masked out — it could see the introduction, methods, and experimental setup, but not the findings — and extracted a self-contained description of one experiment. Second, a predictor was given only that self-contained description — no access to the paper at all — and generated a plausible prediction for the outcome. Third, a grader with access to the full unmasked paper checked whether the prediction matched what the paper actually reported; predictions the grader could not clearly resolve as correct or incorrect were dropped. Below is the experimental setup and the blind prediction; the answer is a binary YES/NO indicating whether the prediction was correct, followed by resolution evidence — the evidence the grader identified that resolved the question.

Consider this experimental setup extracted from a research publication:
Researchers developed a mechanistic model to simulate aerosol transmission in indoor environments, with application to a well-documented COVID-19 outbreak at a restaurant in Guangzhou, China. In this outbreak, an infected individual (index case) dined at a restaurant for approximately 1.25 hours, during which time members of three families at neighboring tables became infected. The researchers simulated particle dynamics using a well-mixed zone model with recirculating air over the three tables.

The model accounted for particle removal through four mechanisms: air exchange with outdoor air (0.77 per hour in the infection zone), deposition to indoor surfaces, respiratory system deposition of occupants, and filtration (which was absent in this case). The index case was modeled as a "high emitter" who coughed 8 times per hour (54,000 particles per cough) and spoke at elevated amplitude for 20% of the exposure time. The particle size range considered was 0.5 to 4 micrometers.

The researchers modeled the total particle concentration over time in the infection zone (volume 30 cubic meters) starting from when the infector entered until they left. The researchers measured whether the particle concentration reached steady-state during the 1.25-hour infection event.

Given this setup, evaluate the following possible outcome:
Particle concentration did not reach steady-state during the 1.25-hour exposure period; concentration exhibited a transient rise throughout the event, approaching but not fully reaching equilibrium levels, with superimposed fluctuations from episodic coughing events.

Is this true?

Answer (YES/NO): NO